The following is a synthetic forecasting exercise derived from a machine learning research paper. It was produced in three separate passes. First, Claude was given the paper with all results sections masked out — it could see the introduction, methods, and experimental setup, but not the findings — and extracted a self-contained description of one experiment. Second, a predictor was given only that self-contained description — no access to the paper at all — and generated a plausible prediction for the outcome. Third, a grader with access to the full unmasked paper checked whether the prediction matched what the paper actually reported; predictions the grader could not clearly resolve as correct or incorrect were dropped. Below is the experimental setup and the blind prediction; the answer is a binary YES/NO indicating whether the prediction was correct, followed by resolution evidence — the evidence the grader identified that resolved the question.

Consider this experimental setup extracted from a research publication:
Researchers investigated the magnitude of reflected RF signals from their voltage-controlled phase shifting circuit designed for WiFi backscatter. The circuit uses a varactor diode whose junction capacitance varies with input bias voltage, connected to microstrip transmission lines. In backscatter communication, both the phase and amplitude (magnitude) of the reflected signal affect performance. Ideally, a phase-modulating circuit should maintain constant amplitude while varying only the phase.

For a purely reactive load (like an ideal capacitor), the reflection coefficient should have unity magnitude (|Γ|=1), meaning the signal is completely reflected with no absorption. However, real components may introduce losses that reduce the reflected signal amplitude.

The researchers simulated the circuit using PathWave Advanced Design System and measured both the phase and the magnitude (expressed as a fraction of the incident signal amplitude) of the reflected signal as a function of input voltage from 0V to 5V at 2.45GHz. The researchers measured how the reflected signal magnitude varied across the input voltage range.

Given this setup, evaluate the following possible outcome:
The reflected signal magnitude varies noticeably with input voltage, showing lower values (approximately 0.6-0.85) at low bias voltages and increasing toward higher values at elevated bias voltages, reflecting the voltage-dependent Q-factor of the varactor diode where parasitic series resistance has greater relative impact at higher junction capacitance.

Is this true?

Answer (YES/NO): NO